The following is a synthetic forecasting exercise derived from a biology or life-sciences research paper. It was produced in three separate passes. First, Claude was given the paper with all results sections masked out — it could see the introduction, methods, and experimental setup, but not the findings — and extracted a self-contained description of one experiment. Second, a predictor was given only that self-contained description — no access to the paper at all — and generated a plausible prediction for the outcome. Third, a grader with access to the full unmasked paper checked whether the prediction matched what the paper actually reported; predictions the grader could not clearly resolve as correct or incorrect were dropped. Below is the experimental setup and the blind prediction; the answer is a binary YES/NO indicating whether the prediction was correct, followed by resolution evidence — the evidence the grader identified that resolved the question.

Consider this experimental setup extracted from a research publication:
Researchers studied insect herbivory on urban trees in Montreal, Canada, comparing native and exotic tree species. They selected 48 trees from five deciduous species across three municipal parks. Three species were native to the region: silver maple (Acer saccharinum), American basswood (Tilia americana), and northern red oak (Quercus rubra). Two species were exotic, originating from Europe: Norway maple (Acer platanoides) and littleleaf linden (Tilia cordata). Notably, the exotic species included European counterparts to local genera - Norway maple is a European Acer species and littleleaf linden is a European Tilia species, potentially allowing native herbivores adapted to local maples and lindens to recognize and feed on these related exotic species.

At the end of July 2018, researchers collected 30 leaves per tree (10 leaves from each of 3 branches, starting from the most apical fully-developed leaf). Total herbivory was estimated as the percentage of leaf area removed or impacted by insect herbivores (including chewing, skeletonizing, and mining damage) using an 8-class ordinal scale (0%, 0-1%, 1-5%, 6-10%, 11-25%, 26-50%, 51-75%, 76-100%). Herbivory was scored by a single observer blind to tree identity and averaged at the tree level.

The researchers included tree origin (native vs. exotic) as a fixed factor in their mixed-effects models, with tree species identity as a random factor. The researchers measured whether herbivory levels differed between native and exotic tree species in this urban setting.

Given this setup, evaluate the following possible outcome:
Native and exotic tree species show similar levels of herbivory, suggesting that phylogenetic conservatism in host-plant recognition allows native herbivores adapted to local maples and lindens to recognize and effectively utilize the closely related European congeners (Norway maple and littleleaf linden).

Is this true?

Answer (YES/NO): YES